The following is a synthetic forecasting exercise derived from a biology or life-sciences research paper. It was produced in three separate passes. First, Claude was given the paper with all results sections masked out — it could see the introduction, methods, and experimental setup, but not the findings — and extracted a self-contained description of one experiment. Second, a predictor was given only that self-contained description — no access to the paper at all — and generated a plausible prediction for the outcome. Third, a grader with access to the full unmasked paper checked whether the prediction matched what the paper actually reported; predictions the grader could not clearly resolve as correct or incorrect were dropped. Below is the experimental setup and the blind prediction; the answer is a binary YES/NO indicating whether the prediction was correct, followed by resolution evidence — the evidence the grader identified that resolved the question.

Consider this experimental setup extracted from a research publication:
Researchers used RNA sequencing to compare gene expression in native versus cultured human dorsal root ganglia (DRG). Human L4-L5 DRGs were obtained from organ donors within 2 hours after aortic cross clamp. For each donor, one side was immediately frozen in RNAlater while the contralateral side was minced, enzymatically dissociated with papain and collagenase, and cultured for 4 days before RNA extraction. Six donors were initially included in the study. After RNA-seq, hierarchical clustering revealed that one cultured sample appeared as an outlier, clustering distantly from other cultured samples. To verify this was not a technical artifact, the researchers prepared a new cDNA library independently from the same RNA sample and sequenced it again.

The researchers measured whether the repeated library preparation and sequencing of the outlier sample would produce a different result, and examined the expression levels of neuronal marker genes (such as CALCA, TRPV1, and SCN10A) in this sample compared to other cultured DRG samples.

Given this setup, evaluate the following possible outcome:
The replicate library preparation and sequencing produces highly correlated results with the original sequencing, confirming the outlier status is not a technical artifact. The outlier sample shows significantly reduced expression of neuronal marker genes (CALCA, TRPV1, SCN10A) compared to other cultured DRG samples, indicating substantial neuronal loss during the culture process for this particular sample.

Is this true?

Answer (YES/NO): YES